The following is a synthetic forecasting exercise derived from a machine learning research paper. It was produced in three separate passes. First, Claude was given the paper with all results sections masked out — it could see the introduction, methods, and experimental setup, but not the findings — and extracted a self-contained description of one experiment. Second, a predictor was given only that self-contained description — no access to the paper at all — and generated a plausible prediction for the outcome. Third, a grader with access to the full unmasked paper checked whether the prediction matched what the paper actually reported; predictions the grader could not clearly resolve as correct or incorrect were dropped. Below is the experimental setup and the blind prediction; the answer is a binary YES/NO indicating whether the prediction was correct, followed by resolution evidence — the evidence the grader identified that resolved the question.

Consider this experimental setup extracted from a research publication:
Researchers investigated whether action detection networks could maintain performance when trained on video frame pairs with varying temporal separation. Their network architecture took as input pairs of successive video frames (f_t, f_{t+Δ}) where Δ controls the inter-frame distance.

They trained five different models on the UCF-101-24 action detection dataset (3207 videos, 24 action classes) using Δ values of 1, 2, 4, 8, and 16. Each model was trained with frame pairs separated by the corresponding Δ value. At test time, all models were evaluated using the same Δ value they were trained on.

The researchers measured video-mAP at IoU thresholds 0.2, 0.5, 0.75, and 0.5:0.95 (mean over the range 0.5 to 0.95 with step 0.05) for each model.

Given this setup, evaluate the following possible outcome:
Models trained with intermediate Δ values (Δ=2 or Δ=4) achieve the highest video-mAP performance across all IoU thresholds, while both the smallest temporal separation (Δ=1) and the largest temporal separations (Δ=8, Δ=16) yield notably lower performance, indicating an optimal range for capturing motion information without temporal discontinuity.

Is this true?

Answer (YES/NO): NO